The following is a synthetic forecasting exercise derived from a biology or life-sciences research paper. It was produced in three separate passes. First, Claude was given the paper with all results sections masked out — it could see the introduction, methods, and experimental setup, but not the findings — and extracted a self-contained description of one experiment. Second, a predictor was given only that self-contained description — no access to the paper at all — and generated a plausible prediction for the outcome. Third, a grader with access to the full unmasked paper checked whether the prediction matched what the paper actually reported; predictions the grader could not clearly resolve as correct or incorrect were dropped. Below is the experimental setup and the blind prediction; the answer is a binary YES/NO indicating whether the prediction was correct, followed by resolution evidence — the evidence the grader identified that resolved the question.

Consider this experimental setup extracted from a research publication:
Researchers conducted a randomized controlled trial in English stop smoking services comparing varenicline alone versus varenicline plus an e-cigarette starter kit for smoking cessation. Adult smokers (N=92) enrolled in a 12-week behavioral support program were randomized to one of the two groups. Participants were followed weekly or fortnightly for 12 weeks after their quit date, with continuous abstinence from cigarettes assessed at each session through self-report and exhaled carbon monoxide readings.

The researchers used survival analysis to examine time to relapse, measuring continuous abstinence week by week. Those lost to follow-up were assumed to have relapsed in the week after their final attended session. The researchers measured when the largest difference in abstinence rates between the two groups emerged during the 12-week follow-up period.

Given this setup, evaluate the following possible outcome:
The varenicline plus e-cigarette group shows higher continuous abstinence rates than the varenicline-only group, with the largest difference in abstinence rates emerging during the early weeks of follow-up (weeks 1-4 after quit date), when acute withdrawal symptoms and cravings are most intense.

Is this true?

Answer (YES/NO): YES